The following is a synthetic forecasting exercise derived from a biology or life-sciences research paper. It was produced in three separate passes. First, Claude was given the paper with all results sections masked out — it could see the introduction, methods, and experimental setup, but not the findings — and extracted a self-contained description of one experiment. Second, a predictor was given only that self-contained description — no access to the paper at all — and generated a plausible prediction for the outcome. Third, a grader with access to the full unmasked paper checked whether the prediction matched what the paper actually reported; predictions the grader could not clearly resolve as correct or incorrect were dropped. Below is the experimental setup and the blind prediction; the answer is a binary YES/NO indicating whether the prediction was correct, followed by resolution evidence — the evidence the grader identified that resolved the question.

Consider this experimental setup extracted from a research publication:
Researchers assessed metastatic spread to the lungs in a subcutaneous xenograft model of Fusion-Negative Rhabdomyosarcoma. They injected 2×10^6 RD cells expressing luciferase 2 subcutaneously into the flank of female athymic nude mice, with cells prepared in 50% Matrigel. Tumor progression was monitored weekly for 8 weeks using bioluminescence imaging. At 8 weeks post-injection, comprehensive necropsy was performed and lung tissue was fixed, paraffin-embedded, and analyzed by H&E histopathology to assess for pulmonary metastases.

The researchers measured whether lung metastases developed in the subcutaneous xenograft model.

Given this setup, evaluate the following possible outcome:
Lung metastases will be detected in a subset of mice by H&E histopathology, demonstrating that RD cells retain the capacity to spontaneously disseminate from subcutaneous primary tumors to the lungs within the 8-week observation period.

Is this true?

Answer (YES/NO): NO